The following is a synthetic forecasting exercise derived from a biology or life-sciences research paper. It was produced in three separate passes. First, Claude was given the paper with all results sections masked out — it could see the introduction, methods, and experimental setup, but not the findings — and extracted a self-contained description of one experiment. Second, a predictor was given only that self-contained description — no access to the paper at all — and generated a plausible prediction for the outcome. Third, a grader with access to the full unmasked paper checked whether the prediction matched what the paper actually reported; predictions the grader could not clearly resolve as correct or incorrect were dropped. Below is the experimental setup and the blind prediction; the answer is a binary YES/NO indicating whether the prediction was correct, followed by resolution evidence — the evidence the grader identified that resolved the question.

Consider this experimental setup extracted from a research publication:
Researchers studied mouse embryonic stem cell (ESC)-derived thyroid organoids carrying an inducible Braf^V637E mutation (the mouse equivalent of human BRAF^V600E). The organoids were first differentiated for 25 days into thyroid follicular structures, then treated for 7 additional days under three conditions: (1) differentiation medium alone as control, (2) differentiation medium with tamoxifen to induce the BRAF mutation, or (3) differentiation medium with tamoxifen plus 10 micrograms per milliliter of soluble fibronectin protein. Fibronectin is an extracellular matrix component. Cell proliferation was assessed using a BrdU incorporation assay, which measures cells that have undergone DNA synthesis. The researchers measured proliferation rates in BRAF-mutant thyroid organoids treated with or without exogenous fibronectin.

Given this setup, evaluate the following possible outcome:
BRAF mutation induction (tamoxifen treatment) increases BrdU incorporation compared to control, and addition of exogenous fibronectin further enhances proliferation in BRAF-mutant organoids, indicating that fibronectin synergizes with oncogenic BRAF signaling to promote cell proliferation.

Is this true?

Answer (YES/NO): YES